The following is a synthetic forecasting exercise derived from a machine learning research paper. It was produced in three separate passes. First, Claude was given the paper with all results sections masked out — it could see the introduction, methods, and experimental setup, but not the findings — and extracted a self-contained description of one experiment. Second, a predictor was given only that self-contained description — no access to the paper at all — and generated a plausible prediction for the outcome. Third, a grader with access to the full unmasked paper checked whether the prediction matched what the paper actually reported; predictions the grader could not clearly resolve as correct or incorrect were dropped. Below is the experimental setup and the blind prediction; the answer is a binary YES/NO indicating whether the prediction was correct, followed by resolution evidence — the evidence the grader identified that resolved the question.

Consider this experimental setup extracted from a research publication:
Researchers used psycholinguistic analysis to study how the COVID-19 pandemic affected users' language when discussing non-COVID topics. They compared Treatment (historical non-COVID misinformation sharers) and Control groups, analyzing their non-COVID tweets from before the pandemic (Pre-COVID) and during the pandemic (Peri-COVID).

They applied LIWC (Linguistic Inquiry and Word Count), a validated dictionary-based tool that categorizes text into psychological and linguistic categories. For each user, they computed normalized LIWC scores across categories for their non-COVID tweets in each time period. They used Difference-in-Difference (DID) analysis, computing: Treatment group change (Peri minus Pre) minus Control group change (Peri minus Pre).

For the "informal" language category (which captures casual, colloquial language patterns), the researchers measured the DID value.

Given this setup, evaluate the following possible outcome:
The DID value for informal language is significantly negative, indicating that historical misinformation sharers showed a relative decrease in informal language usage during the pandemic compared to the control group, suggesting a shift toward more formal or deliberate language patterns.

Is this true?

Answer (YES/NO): NO